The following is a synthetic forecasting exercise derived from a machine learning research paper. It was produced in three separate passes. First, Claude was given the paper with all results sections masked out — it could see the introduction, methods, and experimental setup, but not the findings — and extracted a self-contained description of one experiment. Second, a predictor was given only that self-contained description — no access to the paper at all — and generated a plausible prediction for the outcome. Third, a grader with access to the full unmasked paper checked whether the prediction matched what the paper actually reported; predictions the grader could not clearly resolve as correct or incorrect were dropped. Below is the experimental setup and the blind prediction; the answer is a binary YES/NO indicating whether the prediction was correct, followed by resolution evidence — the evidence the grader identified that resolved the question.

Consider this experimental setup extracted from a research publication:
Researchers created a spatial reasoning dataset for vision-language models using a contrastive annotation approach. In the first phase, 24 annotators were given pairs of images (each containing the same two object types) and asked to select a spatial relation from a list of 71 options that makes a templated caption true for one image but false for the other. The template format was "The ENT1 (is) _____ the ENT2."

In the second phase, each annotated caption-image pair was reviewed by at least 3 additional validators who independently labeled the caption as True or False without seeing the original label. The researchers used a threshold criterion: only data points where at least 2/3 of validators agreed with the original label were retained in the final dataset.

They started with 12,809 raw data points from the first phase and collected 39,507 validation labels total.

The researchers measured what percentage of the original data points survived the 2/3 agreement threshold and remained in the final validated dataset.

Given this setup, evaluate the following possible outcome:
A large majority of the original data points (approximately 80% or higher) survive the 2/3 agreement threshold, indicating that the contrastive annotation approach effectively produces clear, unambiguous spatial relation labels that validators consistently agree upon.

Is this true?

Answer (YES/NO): YES